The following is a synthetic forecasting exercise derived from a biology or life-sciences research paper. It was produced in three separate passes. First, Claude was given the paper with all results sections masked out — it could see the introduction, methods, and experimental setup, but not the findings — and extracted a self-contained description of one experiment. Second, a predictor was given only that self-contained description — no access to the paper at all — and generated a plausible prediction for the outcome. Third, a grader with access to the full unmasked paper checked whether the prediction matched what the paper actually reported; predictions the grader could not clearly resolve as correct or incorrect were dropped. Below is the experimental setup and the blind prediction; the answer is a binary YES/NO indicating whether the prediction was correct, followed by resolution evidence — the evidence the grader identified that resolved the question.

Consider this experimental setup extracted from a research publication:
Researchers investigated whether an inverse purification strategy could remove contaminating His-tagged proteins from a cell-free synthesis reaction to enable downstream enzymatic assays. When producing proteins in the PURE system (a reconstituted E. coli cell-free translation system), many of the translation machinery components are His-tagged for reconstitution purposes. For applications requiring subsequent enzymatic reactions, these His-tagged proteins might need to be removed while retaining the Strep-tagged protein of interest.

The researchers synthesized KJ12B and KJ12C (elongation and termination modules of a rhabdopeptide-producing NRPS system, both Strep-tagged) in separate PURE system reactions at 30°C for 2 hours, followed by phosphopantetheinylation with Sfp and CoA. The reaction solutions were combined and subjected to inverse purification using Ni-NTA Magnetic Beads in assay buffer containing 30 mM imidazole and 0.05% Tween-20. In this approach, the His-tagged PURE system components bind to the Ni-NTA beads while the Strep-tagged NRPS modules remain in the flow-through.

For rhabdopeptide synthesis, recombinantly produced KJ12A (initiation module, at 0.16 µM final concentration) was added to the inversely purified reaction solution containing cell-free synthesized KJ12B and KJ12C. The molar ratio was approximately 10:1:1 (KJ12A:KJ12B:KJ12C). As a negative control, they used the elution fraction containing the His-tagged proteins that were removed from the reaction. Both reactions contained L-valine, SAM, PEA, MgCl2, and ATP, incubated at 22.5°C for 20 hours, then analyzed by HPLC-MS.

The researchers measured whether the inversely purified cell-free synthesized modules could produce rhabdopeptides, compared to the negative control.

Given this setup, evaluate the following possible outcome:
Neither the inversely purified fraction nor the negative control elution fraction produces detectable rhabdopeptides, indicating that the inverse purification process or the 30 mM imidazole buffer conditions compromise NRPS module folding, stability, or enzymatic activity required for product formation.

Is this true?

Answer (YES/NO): NO